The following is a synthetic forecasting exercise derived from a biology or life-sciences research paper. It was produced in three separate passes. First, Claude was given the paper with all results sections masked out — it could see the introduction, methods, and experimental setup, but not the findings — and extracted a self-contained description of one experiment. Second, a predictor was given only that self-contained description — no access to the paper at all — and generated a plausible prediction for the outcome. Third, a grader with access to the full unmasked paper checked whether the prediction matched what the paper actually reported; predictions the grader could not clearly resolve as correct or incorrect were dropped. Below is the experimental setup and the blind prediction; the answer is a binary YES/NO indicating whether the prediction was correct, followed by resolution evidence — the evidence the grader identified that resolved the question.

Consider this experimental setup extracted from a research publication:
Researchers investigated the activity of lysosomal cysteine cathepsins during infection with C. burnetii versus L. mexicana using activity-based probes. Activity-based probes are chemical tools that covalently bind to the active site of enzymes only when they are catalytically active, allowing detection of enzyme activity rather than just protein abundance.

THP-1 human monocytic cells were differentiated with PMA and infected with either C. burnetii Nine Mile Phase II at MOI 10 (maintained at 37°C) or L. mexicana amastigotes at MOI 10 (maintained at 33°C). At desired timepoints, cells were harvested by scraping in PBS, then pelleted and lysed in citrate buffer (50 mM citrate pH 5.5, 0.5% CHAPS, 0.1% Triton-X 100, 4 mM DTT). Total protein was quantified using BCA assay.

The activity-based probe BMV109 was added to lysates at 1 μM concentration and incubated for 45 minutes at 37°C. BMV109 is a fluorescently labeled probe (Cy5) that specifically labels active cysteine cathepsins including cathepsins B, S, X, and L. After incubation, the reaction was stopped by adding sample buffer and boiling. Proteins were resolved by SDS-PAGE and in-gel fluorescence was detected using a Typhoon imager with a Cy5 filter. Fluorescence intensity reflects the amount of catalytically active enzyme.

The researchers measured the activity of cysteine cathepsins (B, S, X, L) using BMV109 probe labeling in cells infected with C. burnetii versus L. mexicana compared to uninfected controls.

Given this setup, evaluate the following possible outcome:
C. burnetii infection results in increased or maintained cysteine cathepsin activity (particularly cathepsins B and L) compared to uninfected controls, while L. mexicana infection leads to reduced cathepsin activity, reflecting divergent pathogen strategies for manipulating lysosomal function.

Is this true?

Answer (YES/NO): NO